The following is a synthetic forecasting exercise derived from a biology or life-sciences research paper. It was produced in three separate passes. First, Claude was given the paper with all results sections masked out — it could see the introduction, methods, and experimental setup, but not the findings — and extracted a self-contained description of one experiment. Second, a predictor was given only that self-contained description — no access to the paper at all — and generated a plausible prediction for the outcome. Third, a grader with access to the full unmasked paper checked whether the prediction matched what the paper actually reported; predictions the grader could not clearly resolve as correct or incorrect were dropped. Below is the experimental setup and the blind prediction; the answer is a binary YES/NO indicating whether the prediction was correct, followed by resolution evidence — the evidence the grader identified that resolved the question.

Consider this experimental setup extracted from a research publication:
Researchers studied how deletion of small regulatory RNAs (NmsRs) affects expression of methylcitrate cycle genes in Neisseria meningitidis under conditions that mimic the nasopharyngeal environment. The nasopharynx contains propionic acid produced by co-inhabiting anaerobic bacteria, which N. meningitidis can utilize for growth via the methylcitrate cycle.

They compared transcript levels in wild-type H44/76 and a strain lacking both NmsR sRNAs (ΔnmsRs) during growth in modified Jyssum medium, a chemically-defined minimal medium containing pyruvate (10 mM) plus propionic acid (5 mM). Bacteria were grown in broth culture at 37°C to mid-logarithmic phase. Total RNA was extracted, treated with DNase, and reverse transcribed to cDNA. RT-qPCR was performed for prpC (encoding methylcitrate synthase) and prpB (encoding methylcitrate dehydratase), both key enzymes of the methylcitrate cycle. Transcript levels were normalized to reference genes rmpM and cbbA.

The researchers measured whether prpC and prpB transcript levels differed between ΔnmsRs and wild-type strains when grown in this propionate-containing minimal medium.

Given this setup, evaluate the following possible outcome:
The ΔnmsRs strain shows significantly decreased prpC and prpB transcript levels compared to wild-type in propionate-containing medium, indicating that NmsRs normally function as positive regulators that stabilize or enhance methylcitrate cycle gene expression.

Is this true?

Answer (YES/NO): NO